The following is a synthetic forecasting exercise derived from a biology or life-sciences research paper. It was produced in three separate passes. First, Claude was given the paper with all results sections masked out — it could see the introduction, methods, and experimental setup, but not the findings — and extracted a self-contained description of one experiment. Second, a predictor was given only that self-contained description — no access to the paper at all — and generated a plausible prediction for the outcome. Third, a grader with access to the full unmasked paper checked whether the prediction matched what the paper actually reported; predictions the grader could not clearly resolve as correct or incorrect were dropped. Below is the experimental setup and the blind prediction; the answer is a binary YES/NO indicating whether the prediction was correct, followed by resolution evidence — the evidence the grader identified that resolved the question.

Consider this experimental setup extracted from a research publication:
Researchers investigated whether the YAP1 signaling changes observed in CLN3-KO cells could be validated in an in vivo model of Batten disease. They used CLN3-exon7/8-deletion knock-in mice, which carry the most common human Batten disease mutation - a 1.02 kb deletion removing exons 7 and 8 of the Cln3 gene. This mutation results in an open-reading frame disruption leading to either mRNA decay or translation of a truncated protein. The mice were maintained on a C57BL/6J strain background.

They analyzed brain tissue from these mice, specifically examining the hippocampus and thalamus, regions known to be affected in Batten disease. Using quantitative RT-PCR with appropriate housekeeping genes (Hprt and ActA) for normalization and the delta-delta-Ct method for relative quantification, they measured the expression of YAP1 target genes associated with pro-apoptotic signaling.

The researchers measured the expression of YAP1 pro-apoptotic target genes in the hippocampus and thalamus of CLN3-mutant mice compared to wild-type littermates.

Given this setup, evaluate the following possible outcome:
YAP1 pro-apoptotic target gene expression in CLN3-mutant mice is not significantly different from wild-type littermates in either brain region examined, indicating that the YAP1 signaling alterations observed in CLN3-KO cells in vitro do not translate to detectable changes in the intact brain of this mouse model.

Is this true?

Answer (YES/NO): NO